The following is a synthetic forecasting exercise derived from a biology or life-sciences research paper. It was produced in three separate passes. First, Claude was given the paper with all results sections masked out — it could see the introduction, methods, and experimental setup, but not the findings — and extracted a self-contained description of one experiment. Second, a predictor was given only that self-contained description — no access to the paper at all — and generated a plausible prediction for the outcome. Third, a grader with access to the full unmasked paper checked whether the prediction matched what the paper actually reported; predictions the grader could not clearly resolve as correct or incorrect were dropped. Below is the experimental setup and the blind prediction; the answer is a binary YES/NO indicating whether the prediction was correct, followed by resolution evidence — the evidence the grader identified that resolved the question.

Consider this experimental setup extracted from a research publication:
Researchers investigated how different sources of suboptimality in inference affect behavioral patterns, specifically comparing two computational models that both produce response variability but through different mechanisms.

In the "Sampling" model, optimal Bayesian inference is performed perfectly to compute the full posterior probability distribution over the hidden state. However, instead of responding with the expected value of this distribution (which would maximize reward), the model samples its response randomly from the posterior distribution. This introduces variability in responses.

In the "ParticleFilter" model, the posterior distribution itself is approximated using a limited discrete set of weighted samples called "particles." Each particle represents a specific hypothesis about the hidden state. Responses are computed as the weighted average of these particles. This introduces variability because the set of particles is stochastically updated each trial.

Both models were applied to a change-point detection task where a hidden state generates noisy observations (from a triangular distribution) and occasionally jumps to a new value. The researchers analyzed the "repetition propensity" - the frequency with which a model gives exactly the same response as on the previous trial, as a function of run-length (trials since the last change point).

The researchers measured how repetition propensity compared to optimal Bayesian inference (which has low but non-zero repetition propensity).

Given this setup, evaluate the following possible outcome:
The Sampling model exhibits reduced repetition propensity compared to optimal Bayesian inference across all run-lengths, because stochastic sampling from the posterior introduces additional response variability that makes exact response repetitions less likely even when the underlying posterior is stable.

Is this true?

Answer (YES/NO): YES